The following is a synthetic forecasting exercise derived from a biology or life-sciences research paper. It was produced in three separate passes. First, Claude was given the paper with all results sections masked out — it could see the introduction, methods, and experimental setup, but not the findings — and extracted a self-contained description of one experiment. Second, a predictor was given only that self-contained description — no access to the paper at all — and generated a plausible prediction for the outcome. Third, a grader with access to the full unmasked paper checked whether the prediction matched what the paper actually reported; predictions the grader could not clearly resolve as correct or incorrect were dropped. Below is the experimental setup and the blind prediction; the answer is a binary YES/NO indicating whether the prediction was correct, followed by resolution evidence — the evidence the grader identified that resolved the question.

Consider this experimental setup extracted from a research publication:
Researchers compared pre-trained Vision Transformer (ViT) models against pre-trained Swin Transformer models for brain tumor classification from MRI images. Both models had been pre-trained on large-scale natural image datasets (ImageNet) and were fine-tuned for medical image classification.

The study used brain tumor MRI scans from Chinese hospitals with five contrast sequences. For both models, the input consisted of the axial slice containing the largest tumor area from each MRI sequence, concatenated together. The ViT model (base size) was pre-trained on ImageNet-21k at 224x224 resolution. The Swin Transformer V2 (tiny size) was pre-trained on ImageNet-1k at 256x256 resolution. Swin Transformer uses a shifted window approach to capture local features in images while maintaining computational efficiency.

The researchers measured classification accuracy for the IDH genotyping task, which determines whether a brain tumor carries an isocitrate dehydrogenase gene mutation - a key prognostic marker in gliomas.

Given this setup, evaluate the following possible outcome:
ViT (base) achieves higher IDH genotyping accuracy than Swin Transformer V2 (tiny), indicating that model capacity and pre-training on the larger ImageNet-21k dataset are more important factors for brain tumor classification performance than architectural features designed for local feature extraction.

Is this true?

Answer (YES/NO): NO